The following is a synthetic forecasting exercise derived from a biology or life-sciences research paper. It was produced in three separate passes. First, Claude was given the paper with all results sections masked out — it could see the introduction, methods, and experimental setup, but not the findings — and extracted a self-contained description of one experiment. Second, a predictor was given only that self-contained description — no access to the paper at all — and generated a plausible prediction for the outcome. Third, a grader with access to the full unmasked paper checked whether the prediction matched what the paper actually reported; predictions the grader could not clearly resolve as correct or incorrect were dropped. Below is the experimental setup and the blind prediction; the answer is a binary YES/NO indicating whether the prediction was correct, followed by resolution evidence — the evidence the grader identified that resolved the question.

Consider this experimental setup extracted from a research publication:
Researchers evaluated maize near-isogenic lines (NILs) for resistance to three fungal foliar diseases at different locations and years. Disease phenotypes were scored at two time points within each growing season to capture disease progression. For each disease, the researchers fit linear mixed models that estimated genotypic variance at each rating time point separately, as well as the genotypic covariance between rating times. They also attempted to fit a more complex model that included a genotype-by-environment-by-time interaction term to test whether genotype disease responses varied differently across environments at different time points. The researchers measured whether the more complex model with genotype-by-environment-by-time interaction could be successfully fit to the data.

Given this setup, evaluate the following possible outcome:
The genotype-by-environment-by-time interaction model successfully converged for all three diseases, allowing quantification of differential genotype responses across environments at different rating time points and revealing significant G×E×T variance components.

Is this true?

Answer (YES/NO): NO